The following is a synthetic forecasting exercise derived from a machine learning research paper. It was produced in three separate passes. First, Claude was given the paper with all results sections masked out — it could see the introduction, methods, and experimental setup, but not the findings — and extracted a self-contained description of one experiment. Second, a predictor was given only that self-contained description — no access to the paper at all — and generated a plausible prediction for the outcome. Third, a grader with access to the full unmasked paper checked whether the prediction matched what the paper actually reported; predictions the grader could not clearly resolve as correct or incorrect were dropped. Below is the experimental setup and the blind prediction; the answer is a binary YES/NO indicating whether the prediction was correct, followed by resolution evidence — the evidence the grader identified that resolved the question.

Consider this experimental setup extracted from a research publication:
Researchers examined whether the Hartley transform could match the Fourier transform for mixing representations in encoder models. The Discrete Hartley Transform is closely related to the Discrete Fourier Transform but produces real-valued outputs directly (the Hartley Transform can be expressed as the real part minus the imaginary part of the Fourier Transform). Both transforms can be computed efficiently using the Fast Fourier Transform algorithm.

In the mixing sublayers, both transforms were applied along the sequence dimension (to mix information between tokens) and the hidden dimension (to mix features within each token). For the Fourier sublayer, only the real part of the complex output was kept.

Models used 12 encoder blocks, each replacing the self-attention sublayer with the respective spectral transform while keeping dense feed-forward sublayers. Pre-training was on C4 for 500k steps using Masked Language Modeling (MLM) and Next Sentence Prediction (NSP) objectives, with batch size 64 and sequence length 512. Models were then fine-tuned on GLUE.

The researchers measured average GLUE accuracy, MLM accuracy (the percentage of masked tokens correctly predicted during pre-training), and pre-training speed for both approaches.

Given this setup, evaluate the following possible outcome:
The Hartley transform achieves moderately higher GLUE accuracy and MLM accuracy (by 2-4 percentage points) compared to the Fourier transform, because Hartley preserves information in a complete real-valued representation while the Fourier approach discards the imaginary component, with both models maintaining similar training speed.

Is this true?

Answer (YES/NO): NO